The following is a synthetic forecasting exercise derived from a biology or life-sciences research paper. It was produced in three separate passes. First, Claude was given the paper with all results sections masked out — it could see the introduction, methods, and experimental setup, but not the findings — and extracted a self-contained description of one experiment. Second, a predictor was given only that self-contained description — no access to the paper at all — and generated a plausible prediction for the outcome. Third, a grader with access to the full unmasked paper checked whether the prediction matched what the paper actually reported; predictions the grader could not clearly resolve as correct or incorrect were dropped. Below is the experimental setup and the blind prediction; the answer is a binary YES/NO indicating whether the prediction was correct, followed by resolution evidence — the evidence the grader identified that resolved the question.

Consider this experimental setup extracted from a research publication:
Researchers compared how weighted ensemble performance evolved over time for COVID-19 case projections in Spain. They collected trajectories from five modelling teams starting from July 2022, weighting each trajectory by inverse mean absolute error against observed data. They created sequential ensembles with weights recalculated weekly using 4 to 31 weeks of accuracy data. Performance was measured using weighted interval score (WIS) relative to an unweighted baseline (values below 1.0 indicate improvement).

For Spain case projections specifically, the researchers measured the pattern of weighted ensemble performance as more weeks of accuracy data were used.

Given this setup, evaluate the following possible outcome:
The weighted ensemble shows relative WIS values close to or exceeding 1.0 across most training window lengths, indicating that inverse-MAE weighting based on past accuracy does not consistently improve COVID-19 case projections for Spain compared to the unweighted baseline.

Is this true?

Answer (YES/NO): NO